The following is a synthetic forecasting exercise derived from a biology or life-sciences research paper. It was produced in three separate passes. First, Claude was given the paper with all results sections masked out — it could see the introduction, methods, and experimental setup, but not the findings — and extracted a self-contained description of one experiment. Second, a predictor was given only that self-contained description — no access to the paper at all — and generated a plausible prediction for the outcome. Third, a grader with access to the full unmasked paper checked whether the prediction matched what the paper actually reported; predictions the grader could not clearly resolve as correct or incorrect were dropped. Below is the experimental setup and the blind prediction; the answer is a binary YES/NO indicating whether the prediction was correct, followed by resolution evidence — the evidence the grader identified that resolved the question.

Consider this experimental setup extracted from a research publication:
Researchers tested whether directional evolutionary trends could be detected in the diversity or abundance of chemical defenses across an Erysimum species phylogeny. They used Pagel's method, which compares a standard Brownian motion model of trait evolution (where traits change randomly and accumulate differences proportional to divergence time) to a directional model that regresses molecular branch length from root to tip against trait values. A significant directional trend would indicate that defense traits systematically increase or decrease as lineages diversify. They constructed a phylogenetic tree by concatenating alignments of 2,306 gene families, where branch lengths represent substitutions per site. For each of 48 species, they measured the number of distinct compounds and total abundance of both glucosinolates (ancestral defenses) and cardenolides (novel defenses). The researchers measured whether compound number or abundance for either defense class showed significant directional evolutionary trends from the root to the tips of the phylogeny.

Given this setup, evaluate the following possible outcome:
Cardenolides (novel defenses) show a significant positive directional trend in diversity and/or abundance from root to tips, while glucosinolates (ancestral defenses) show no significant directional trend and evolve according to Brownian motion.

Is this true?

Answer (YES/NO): NO